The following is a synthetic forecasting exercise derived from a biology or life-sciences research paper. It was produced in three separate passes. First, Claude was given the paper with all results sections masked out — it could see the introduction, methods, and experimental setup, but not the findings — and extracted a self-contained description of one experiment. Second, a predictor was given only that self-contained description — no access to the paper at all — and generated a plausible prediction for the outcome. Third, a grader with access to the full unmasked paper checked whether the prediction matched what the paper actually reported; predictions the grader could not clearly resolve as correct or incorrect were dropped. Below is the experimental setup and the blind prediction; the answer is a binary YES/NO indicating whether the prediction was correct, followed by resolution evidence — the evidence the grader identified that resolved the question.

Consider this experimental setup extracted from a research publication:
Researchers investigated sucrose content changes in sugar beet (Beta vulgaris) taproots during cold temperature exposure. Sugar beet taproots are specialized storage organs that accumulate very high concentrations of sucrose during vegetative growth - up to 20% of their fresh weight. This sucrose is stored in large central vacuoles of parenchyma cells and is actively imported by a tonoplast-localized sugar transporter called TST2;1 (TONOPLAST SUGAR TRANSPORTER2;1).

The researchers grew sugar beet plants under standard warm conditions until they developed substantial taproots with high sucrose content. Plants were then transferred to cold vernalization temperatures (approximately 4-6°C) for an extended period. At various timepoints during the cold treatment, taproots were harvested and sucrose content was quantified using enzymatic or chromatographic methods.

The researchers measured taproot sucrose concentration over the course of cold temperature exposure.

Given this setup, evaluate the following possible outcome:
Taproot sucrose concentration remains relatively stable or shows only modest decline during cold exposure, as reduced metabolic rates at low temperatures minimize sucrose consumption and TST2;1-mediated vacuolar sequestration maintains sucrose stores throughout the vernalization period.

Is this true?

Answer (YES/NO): NO